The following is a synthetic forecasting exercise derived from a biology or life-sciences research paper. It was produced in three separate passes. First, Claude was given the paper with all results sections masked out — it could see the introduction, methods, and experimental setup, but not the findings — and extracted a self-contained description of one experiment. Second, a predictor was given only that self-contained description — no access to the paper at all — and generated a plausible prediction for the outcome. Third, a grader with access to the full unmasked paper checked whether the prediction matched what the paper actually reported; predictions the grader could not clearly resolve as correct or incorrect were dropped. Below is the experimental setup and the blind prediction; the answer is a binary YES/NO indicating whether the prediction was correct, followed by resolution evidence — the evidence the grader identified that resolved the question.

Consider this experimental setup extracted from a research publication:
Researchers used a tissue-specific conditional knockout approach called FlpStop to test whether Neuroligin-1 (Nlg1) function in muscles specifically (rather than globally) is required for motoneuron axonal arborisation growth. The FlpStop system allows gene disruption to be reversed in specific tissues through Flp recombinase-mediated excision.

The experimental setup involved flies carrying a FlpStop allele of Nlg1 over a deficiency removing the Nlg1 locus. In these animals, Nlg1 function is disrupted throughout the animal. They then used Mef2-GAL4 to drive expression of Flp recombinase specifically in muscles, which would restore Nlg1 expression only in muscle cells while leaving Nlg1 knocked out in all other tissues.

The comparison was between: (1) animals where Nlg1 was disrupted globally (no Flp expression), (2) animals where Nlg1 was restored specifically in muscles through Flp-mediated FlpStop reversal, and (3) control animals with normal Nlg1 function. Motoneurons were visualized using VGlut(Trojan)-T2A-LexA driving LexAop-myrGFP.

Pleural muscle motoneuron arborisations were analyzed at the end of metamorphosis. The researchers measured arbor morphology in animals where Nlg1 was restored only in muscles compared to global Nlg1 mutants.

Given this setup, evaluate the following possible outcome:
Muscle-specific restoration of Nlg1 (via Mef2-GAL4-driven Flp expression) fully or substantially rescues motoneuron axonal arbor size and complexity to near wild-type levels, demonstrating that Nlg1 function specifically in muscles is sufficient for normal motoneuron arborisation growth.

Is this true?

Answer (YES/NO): YES